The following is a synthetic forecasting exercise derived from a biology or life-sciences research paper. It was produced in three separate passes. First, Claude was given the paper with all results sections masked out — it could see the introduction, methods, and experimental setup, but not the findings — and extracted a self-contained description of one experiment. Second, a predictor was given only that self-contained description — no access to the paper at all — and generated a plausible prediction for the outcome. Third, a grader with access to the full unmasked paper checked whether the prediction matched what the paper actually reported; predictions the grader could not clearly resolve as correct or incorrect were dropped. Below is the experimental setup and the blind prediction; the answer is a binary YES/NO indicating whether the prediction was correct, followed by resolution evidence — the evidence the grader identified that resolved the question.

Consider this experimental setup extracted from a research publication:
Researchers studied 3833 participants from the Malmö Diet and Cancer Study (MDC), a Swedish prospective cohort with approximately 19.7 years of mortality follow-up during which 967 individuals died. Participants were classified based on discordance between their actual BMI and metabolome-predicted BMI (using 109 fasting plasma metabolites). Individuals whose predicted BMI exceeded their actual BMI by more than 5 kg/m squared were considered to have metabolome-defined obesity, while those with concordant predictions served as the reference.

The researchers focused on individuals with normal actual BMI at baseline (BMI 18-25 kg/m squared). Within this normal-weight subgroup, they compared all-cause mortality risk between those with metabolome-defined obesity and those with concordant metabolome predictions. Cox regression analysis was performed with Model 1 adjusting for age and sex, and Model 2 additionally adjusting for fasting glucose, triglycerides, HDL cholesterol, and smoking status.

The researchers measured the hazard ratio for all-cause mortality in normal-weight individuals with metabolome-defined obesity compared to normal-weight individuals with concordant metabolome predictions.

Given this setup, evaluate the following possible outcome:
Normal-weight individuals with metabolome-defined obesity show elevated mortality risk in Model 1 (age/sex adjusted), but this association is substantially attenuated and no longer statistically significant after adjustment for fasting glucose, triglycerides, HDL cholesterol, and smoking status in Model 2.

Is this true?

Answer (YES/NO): NO